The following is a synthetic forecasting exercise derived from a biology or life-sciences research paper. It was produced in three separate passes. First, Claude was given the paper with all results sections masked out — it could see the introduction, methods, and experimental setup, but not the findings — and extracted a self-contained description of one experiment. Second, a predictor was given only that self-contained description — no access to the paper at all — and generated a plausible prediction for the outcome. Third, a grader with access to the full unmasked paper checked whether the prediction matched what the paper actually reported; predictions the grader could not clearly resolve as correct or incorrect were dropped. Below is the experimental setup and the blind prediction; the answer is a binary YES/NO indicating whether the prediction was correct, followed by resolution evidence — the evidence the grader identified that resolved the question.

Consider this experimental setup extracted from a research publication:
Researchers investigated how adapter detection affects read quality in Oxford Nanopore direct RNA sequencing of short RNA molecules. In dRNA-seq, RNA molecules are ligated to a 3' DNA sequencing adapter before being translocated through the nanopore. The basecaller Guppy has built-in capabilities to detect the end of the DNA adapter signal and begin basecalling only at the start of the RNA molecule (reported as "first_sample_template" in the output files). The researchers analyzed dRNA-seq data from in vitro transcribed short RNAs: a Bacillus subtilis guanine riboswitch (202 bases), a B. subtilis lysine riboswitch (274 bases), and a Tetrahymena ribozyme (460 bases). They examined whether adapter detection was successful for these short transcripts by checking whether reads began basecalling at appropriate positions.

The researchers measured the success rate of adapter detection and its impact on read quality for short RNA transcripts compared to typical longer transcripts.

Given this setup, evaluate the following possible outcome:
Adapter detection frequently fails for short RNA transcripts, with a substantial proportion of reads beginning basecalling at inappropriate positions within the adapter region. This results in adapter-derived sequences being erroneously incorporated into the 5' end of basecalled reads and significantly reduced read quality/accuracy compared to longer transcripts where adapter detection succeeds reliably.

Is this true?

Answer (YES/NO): NO